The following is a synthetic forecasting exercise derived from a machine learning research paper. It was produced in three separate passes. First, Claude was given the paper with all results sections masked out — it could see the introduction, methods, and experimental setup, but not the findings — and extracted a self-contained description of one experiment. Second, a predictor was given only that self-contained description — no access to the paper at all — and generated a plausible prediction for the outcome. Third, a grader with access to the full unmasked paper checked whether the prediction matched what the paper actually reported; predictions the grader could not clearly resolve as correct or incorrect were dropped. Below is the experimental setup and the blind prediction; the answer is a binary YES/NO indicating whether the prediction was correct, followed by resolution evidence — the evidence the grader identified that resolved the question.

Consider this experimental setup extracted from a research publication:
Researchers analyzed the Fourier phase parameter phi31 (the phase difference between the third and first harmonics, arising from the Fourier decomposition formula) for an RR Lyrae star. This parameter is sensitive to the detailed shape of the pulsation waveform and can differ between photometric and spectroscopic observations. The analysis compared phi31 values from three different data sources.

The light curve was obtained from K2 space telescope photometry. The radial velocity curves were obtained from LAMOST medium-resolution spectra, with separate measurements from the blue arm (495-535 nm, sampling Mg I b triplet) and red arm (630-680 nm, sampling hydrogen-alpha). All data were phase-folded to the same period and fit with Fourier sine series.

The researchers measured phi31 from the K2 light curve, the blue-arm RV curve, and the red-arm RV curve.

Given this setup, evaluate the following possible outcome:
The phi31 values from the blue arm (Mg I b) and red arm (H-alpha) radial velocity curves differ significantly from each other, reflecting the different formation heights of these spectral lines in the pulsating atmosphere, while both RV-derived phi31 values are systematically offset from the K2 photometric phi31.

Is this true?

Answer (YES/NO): NO